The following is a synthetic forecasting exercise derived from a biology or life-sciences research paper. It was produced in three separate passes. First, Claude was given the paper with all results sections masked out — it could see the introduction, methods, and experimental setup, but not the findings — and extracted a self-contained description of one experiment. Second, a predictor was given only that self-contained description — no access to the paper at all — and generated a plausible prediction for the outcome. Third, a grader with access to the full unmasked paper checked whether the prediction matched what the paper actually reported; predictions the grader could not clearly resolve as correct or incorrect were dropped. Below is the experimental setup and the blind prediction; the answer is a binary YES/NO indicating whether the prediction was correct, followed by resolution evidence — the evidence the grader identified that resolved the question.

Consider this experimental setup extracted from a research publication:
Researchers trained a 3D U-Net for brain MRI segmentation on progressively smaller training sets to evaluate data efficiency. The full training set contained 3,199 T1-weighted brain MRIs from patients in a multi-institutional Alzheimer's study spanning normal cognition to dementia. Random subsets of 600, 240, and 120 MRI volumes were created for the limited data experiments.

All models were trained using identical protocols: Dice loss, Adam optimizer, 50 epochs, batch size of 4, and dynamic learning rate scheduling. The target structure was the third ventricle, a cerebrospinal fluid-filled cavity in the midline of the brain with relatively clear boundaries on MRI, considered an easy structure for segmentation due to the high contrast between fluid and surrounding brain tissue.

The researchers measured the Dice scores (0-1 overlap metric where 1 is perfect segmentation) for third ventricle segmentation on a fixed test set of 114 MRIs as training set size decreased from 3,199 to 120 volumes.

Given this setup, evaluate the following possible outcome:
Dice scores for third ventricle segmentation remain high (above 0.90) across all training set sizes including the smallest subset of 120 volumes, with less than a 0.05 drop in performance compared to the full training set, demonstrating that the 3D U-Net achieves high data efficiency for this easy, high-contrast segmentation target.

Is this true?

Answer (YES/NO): NO